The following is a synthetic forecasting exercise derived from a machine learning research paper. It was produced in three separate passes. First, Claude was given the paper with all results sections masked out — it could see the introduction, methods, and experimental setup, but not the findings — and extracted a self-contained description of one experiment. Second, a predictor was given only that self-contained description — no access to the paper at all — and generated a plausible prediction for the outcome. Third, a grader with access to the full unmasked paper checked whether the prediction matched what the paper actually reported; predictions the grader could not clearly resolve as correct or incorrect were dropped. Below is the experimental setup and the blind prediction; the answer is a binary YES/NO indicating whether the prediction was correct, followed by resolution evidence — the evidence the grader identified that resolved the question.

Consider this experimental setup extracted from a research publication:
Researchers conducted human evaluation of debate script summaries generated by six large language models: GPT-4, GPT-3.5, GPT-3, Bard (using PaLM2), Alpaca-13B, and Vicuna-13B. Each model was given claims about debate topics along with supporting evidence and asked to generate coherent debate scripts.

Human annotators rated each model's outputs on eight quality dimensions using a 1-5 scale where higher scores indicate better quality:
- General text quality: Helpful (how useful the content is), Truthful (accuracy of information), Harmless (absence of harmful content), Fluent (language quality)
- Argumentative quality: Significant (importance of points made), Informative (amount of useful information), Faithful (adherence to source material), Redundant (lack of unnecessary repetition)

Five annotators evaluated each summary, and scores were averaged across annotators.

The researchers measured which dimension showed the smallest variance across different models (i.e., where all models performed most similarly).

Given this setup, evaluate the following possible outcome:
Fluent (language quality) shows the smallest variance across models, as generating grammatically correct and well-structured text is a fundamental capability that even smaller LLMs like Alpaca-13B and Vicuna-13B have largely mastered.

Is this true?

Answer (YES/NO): NO